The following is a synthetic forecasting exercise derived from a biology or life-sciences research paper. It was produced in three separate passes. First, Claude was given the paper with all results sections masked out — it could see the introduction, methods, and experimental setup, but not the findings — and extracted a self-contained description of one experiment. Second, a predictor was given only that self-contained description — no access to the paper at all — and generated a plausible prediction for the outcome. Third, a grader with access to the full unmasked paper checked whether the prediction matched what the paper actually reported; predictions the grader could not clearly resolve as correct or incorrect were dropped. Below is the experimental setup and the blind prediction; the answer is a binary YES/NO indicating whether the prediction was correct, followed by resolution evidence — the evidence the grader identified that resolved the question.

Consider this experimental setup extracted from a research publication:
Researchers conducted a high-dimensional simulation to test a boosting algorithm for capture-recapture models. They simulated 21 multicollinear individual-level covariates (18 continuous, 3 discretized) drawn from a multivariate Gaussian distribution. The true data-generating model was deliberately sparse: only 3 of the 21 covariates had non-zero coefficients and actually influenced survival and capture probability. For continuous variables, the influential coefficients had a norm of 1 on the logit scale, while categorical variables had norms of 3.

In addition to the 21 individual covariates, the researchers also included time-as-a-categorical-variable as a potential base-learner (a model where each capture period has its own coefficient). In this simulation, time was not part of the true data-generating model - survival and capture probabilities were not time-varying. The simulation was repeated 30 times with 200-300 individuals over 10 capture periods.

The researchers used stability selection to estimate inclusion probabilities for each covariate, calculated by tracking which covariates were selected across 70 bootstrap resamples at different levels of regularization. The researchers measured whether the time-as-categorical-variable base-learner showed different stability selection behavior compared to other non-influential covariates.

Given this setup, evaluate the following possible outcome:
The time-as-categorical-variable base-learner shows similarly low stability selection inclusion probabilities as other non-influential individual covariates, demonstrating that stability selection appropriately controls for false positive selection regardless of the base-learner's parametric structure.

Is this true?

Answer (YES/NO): NO